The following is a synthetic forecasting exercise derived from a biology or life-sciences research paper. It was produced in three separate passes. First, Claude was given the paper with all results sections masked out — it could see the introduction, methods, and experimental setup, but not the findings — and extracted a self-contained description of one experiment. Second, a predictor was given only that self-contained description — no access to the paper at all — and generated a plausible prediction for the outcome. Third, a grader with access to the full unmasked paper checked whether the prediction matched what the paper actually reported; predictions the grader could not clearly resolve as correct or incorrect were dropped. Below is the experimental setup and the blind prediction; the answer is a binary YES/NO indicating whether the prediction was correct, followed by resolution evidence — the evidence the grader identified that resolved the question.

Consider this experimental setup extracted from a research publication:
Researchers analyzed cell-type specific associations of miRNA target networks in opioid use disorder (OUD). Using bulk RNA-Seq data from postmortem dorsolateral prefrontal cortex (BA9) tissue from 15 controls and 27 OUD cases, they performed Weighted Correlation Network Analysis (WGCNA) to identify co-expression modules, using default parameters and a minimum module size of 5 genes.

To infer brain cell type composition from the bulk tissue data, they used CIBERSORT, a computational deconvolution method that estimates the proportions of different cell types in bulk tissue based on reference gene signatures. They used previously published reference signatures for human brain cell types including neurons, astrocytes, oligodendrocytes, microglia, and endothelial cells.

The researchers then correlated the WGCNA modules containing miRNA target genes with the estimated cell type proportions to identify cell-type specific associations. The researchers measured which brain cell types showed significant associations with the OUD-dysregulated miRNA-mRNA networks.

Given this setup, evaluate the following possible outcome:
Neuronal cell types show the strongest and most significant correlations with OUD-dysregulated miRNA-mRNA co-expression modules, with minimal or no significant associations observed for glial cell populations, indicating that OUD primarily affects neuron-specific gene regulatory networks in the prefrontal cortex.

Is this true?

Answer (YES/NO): NO